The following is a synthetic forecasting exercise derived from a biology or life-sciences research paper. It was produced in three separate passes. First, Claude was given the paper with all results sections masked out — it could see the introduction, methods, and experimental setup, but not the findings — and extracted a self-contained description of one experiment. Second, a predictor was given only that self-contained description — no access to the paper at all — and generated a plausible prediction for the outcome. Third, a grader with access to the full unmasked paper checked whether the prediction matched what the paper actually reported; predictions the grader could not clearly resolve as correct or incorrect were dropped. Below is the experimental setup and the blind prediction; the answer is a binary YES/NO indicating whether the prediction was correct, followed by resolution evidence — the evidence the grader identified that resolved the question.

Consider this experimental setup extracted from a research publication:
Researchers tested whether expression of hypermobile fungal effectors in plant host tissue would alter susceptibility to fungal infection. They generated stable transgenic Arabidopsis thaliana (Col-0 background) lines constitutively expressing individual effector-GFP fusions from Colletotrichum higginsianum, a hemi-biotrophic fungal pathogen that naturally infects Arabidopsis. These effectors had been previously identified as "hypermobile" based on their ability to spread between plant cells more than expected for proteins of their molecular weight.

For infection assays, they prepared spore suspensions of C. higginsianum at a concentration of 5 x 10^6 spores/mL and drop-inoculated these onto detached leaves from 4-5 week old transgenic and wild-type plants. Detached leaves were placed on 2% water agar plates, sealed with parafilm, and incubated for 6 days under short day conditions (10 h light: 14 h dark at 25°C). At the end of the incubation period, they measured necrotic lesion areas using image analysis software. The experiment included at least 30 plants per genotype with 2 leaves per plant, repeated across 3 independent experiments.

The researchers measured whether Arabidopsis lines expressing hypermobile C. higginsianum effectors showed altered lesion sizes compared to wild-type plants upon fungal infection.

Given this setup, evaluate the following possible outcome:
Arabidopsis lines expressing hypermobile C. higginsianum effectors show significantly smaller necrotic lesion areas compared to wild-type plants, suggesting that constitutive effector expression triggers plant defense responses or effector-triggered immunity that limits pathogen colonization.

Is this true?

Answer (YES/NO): NO